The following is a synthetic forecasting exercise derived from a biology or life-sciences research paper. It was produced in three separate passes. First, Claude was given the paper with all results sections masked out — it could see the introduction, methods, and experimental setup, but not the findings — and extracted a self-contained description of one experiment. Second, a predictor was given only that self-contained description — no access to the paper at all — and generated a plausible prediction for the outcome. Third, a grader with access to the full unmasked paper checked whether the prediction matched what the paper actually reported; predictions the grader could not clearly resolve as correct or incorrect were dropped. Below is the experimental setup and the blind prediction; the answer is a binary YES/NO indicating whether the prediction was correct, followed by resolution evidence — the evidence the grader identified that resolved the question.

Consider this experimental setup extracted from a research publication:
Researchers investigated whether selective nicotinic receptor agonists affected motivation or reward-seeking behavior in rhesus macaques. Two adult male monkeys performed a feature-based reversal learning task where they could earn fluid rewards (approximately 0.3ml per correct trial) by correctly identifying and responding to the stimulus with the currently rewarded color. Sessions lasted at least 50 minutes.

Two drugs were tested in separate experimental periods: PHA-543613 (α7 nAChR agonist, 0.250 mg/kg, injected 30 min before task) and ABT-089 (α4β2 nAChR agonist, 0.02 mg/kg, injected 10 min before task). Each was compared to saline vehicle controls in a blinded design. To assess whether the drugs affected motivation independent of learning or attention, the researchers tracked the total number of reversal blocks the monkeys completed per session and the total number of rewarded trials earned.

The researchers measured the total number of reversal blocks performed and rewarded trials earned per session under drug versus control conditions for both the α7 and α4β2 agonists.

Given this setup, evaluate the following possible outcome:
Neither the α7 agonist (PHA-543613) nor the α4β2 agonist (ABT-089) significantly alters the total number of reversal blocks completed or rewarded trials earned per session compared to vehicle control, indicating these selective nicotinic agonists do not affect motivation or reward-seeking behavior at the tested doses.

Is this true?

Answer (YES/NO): NO